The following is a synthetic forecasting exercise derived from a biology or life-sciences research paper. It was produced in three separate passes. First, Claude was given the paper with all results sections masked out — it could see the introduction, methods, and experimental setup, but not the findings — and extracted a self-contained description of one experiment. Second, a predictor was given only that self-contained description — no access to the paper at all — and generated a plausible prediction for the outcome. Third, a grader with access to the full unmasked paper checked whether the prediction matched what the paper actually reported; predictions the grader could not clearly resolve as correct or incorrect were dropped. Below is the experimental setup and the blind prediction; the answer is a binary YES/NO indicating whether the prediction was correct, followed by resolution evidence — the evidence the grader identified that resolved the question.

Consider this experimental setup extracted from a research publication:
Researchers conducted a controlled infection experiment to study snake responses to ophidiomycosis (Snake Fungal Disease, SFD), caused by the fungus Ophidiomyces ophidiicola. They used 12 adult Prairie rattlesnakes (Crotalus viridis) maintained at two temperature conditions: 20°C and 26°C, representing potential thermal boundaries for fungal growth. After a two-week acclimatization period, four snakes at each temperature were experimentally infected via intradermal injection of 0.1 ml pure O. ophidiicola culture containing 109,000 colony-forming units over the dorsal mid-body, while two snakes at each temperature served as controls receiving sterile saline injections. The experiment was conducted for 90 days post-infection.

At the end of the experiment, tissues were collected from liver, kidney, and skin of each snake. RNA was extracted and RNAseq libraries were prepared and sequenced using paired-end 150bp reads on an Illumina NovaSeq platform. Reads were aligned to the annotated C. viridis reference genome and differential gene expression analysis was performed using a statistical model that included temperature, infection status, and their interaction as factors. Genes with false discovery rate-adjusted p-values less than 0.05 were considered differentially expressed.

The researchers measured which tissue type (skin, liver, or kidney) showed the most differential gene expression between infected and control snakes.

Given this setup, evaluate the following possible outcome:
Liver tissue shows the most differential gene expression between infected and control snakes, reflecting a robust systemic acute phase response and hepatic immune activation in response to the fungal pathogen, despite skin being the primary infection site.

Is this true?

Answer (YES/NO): NO